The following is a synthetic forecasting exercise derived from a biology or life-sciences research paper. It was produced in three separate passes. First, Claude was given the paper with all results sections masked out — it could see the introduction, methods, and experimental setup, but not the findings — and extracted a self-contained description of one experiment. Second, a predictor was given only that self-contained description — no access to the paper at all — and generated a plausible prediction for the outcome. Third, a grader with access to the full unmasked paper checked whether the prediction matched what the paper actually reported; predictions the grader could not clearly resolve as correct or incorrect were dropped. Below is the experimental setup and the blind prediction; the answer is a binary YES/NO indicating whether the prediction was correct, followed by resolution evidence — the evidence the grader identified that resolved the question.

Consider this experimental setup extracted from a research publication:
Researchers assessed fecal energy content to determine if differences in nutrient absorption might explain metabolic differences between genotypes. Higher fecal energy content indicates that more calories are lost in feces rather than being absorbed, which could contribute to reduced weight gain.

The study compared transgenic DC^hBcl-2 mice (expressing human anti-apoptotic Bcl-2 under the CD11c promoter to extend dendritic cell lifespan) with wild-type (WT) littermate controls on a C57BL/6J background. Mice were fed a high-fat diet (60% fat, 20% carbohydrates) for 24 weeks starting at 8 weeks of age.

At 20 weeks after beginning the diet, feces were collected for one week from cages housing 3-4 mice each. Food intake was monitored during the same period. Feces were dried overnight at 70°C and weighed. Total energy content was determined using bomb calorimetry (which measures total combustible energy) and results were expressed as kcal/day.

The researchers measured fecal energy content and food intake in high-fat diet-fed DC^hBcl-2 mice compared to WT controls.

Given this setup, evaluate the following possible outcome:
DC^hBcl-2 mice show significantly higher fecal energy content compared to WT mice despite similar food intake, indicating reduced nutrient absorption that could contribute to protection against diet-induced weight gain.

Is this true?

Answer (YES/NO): NO